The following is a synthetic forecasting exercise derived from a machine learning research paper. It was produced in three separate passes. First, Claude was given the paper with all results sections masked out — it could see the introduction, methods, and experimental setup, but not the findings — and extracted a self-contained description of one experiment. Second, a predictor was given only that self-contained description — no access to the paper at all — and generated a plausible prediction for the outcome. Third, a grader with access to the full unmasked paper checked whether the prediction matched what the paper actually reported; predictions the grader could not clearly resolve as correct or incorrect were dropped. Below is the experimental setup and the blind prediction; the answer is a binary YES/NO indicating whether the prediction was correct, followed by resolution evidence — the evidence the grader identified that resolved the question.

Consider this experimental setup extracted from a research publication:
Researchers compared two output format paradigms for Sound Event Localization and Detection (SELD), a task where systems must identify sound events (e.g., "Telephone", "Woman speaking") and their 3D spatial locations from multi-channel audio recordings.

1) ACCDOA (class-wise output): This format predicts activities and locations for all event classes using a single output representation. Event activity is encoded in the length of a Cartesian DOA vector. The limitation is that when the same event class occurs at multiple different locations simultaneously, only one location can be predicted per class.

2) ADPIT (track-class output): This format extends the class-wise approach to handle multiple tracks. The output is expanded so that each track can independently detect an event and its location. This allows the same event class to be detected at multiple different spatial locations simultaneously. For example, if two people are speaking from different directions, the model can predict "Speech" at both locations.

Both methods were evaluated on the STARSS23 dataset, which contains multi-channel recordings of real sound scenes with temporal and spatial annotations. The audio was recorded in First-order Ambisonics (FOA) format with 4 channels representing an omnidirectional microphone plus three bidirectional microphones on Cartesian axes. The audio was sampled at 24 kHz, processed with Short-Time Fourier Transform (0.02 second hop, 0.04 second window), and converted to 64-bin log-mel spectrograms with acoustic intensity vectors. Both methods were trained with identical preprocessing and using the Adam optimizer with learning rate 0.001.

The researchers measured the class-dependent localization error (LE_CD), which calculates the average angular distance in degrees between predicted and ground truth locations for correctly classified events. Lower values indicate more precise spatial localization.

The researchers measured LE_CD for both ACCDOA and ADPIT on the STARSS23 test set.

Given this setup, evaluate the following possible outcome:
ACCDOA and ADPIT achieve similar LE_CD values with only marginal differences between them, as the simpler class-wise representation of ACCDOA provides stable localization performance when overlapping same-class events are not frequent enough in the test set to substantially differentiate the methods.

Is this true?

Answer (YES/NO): NO